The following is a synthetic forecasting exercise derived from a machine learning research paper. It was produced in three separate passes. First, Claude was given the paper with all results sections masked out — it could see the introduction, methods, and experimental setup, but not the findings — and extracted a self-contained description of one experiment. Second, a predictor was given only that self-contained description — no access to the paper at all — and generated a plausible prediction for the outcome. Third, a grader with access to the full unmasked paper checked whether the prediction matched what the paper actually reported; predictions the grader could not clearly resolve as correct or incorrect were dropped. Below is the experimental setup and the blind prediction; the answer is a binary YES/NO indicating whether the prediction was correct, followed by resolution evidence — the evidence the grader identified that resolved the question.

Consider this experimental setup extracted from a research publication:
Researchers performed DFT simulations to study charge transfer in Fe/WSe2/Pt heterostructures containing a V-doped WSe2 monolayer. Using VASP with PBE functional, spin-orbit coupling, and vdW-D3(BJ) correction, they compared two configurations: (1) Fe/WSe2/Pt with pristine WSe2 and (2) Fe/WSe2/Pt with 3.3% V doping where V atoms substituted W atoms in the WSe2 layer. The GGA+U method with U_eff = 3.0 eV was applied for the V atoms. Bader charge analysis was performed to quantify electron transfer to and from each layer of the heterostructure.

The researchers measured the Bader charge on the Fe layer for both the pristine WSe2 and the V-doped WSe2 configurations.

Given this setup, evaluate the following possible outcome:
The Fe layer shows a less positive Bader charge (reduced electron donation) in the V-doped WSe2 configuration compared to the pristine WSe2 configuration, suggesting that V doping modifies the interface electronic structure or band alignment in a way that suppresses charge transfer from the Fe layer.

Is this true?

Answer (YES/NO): NO